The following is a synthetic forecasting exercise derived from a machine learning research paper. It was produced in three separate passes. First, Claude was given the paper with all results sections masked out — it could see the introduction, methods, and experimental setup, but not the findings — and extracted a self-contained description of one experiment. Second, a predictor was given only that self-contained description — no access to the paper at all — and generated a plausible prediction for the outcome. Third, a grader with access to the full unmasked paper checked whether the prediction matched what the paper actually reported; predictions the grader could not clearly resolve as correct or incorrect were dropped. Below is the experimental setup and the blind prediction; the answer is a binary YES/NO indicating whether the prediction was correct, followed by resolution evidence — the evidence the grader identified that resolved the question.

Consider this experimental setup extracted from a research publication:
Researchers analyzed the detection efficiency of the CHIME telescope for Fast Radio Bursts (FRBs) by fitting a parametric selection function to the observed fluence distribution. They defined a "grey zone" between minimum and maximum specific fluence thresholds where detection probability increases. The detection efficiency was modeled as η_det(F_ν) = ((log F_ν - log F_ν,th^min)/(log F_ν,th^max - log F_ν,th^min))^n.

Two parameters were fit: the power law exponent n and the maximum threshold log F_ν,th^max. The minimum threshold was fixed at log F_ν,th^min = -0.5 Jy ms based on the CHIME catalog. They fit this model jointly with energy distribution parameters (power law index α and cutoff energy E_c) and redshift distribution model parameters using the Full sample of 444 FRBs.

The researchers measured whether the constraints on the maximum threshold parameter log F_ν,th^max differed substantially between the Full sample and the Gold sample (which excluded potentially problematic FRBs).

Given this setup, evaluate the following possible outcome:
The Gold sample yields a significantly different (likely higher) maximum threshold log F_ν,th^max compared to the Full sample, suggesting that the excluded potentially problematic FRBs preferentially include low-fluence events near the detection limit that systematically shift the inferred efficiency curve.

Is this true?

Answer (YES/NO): NO